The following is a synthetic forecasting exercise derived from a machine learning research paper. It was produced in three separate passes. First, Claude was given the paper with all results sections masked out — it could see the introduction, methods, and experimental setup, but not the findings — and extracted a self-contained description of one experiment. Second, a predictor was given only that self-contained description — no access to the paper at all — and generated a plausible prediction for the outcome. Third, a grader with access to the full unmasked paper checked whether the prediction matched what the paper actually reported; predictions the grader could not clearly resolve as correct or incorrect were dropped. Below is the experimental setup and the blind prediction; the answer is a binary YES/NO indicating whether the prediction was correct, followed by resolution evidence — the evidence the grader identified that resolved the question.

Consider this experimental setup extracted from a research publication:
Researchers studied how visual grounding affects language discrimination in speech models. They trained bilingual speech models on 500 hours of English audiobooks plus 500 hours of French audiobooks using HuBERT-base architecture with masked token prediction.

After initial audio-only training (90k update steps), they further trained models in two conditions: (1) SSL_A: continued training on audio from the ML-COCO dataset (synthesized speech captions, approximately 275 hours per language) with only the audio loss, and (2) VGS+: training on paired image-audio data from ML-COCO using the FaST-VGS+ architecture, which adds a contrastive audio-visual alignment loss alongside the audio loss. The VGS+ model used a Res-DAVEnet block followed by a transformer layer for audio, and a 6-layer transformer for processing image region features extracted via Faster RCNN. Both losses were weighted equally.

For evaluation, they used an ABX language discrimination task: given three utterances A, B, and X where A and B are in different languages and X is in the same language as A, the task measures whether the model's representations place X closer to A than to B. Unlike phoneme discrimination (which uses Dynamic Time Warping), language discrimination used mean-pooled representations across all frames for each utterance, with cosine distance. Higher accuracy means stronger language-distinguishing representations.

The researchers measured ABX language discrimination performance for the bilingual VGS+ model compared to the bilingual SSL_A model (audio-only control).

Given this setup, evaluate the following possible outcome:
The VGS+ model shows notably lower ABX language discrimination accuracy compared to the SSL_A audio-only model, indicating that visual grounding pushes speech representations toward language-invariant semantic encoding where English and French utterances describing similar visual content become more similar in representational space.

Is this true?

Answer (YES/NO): NO